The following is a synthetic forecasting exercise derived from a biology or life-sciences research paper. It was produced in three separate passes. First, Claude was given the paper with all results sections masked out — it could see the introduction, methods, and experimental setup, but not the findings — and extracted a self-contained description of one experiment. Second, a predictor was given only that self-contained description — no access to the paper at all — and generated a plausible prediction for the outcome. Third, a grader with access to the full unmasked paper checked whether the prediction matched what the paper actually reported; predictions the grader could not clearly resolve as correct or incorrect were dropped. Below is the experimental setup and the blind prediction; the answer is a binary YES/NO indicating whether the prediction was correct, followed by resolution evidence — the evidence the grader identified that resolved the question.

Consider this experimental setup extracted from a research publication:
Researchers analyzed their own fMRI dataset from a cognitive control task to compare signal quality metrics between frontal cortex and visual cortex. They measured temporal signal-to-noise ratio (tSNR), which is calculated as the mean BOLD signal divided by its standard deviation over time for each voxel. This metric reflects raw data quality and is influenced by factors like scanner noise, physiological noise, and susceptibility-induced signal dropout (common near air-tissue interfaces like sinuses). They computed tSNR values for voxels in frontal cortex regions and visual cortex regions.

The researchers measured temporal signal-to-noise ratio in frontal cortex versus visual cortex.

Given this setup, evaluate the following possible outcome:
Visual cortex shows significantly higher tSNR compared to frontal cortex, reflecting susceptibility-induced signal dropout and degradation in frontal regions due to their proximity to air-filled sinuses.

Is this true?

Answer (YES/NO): NO